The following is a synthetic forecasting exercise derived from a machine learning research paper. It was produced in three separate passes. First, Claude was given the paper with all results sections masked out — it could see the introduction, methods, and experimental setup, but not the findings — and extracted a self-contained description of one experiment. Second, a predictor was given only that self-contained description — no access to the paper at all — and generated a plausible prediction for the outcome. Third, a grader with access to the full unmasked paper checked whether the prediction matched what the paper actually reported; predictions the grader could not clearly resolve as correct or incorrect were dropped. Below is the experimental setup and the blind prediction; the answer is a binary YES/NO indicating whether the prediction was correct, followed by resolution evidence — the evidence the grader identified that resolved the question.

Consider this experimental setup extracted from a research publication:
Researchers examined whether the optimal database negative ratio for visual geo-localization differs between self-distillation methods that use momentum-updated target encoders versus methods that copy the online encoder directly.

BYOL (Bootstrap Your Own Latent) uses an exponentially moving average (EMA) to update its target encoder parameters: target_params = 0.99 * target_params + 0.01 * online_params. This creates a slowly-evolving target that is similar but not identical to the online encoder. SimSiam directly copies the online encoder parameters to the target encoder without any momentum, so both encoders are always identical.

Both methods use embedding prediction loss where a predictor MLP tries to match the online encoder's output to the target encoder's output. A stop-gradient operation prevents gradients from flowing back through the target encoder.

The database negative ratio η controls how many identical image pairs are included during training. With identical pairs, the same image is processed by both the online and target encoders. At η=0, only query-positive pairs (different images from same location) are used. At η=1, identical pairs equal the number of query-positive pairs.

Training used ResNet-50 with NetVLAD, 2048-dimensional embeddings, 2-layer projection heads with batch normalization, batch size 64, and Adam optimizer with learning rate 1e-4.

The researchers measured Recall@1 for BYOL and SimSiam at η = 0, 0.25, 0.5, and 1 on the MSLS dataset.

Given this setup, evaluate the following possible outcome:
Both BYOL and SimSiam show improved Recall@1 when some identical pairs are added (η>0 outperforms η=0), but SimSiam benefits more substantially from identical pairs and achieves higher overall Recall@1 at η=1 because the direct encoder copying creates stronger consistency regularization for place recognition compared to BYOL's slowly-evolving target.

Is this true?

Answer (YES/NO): NO